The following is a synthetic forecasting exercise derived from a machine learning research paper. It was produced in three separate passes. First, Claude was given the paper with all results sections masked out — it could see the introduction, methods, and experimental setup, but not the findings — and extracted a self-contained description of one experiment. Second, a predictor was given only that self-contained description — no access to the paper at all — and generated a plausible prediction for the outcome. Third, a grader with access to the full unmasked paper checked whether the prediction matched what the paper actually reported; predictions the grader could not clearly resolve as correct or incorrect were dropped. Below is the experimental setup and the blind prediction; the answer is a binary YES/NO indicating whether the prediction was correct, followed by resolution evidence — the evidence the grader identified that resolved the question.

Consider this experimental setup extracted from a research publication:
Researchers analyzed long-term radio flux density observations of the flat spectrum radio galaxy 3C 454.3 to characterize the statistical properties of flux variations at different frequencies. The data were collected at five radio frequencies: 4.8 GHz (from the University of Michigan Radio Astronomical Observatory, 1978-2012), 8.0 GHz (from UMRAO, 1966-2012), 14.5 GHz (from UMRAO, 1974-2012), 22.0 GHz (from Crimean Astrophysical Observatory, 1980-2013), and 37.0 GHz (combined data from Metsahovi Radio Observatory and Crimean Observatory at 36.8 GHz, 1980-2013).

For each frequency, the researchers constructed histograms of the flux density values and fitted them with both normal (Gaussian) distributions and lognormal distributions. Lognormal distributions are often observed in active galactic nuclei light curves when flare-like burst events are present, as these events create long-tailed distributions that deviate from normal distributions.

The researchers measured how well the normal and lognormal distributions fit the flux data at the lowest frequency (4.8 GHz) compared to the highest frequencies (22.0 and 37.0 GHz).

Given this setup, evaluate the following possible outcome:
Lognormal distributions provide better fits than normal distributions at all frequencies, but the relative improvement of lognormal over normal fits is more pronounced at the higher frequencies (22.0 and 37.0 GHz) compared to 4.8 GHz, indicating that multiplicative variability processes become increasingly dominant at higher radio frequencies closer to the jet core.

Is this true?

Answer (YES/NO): NO